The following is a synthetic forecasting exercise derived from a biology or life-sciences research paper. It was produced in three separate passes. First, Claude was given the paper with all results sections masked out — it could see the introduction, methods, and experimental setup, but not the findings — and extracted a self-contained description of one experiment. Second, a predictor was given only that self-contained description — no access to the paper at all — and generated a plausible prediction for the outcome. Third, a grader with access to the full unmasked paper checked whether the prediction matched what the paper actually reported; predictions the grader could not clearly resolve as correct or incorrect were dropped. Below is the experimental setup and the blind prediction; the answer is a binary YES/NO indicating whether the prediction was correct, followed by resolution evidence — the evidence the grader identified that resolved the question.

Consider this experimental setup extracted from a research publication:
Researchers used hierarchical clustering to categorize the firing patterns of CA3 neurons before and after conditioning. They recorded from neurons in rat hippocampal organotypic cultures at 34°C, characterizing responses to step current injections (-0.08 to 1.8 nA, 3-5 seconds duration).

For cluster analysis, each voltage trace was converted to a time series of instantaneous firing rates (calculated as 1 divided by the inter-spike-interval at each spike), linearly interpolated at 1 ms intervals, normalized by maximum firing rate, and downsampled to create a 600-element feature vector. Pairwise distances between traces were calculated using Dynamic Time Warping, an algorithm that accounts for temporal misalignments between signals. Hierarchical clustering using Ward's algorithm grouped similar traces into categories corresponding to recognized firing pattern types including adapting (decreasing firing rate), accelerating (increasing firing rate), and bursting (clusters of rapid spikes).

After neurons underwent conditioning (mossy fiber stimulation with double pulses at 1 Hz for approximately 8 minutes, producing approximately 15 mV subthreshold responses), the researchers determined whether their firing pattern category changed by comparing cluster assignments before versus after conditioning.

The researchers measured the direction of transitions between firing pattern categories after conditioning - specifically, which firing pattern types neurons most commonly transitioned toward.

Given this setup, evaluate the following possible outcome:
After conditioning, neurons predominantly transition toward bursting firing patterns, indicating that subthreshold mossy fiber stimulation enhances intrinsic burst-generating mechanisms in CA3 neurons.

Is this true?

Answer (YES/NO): NO